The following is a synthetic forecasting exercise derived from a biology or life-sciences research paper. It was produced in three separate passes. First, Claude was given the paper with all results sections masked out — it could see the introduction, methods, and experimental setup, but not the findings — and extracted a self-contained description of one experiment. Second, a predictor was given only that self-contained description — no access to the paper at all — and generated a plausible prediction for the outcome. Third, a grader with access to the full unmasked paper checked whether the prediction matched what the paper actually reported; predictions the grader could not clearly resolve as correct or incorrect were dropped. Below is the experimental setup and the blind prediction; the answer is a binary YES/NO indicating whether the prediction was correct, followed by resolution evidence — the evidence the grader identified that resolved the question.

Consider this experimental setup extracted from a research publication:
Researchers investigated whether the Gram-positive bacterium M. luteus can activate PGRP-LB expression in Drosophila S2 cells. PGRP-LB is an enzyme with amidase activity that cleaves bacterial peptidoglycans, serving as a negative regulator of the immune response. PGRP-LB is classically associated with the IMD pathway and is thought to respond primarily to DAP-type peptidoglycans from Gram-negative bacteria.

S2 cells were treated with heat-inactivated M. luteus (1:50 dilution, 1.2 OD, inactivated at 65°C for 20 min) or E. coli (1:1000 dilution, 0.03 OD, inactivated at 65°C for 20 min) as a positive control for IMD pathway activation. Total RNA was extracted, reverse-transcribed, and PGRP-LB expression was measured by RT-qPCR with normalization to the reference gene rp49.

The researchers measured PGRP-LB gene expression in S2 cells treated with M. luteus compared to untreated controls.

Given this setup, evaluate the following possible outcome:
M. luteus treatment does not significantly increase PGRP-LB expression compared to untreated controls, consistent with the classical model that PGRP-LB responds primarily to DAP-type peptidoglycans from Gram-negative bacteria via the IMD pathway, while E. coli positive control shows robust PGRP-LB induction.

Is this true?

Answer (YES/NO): NO